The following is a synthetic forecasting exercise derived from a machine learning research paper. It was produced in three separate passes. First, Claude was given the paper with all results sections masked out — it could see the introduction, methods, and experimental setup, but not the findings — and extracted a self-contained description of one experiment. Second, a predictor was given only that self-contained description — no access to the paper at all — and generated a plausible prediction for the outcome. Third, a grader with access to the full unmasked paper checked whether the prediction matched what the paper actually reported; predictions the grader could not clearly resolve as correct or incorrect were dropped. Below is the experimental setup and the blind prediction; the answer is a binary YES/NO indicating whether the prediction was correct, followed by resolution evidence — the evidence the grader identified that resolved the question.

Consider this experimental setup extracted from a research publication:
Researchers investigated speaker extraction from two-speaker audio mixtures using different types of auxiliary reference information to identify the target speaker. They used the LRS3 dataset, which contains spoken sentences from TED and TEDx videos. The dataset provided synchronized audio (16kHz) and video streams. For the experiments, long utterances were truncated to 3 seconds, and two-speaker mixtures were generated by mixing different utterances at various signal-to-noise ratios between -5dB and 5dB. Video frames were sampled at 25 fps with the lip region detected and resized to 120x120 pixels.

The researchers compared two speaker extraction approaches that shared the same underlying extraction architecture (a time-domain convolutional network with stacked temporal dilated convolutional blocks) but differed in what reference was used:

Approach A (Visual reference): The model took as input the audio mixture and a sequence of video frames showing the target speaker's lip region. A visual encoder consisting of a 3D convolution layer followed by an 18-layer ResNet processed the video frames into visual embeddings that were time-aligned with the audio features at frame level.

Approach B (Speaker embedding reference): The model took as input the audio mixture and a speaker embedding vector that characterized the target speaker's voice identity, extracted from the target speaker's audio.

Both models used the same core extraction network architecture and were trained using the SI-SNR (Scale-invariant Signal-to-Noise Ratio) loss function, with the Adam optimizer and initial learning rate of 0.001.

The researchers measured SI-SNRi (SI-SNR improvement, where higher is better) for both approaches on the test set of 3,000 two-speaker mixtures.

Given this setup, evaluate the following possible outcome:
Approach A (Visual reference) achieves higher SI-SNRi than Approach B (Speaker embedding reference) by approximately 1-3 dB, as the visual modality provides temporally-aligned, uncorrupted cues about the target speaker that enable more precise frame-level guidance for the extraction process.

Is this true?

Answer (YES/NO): NO